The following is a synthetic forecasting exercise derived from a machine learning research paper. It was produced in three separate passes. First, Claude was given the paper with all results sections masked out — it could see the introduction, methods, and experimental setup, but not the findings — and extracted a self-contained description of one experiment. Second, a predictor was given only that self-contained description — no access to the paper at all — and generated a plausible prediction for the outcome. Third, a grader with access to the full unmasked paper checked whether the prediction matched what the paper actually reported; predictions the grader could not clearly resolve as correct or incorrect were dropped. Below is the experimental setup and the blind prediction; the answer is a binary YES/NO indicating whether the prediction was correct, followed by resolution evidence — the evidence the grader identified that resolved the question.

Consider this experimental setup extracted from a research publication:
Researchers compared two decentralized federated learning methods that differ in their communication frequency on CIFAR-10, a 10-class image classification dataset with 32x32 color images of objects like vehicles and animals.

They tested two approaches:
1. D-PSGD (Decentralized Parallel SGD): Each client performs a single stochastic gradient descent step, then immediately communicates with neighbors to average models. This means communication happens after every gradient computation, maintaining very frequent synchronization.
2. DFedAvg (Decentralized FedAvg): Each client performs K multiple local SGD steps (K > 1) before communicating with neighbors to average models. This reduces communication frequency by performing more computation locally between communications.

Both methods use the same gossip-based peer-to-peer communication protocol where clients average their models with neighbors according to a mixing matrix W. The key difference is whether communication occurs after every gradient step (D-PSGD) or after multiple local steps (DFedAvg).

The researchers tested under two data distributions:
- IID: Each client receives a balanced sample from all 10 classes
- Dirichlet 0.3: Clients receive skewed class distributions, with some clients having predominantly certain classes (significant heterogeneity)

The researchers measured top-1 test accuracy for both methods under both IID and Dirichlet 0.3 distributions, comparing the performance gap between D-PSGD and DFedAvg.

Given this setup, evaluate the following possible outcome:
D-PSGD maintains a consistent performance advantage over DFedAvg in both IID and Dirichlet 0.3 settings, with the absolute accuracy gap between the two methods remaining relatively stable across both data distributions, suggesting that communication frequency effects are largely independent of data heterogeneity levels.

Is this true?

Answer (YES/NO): NO